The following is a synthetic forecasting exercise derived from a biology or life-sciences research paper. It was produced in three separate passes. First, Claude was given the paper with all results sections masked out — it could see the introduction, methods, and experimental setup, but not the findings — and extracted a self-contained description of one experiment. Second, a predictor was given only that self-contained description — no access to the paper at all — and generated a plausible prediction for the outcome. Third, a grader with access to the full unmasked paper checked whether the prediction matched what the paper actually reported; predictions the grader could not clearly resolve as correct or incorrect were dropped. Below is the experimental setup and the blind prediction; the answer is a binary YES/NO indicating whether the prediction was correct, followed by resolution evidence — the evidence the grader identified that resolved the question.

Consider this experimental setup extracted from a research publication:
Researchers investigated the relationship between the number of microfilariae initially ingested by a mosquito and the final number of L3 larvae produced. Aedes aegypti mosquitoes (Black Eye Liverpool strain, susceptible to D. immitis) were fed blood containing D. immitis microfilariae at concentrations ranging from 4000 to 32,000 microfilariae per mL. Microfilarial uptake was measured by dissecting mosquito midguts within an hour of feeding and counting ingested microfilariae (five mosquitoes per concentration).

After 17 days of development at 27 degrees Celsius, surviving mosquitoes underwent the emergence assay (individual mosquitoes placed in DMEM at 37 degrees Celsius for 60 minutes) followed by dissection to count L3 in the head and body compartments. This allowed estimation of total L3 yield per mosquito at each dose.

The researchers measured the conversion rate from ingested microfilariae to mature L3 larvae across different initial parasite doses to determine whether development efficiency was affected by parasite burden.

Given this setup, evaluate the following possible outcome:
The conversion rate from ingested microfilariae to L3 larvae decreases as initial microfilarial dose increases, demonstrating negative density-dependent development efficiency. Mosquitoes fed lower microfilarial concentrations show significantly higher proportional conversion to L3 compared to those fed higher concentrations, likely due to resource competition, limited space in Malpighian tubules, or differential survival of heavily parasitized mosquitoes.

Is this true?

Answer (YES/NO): YES